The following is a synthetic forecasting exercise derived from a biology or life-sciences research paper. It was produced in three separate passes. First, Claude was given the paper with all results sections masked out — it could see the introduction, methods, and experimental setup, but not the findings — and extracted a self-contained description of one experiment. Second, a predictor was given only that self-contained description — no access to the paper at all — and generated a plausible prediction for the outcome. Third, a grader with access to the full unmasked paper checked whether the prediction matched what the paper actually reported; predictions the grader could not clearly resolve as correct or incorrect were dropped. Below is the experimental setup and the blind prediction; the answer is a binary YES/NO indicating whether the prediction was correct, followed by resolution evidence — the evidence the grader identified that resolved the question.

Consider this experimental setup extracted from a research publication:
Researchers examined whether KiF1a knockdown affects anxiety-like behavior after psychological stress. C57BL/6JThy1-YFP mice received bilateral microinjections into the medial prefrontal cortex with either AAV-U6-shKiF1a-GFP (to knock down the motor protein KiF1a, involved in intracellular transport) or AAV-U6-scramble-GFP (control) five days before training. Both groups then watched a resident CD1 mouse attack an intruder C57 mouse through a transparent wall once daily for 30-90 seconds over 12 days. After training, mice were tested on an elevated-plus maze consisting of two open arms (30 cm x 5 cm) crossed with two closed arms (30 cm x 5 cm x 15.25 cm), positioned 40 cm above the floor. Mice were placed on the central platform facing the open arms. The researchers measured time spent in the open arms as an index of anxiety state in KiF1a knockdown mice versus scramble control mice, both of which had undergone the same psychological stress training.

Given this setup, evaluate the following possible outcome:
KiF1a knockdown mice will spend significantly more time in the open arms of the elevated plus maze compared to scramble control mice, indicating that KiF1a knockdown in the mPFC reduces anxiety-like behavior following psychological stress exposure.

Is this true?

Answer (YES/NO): YES